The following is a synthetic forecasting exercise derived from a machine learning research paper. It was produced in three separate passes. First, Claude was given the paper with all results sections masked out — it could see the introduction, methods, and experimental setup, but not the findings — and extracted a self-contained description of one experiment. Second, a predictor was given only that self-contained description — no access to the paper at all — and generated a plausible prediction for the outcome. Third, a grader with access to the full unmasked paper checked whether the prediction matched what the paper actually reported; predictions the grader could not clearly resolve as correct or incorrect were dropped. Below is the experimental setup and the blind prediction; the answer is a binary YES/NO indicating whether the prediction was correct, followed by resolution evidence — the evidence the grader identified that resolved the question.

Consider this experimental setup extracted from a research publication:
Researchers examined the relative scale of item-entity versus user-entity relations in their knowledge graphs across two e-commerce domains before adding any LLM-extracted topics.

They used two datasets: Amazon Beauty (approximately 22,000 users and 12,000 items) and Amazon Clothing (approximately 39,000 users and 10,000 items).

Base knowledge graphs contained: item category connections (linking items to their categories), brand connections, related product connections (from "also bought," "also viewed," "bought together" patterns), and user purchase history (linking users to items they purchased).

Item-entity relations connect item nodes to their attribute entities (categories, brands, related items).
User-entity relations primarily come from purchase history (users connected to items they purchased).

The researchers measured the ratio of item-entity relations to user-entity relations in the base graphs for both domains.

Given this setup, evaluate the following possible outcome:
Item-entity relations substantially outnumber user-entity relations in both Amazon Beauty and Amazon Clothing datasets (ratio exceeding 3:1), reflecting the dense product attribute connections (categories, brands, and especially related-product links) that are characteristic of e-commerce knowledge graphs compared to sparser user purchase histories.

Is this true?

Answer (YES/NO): YES